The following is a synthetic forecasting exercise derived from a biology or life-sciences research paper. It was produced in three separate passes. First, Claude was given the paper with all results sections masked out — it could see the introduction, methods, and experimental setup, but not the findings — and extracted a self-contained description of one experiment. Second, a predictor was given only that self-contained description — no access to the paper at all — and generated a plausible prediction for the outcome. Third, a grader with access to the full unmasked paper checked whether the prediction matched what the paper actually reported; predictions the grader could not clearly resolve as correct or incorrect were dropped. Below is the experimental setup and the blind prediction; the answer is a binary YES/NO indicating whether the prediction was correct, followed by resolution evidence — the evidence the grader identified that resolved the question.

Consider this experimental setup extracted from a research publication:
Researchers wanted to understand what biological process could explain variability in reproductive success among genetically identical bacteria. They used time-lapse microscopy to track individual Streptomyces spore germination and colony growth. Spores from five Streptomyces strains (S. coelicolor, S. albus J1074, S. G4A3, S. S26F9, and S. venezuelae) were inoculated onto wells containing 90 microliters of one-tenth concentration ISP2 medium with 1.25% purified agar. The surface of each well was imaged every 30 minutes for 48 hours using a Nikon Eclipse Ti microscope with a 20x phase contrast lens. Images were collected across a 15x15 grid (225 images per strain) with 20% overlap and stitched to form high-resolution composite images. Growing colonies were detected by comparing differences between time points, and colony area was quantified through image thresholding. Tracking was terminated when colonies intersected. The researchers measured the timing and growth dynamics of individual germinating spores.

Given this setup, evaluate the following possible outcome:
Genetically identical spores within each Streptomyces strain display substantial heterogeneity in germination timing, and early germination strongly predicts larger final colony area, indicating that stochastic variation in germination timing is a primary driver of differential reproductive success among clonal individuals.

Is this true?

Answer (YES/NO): YES